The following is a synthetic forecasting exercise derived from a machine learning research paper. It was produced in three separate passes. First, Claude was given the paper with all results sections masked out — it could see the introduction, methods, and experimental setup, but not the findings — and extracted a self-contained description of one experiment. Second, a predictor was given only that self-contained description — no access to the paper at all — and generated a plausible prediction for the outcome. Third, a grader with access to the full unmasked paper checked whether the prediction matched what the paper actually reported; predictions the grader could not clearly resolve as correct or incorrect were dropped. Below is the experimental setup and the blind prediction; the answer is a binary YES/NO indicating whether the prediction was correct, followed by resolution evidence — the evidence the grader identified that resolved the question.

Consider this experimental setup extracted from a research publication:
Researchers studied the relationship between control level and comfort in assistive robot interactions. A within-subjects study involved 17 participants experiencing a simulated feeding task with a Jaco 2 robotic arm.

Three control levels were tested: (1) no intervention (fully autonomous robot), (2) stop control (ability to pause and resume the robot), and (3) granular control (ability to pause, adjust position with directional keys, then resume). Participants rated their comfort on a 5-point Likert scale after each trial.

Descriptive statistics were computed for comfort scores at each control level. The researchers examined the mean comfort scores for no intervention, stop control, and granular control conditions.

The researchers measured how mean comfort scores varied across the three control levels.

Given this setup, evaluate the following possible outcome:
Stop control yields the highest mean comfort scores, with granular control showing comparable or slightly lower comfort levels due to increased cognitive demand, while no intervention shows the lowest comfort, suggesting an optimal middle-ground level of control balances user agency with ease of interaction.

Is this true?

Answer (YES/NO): NO